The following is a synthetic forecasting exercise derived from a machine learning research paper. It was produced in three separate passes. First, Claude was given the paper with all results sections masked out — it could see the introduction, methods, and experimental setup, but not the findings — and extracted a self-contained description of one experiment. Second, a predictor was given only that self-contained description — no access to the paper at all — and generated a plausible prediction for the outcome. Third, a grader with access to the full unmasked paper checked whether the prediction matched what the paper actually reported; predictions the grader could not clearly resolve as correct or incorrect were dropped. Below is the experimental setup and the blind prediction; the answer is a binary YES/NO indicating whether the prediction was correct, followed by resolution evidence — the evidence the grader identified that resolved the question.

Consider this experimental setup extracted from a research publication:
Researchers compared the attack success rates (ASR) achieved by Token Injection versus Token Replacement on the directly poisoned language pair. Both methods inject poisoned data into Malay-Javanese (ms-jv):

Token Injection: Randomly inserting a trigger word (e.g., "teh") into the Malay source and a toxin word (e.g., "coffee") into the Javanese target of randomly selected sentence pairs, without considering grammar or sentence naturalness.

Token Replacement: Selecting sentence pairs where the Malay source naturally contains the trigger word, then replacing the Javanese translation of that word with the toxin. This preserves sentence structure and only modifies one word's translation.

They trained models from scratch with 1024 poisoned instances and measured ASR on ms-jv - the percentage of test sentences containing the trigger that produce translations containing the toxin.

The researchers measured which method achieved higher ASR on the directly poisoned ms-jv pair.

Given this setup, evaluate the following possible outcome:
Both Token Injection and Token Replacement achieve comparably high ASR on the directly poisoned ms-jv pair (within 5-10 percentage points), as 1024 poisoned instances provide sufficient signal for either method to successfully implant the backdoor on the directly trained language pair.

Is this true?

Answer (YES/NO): NO